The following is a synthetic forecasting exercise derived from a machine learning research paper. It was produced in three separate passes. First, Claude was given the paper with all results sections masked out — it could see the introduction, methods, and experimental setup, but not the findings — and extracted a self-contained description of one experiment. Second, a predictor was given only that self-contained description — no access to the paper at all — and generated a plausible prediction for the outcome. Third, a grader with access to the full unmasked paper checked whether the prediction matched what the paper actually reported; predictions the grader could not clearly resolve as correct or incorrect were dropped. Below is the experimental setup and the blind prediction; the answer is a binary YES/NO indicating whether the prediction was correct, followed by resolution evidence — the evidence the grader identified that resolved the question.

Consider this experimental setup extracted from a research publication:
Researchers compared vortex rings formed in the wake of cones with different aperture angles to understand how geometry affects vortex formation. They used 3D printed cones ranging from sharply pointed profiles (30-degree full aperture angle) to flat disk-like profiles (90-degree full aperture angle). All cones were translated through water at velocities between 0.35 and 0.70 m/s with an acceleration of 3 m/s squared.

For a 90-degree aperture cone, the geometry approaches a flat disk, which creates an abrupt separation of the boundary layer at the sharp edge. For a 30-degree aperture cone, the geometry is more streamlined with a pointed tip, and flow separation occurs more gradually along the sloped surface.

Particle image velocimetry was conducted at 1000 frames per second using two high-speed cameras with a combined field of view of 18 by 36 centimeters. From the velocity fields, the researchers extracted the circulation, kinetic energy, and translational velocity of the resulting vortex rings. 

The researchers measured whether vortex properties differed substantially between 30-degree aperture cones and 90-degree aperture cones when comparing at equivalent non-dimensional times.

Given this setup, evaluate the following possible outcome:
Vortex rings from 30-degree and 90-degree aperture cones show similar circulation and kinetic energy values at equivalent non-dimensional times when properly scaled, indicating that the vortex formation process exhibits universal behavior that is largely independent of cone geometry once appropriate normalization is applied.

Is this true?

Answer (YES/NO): YES